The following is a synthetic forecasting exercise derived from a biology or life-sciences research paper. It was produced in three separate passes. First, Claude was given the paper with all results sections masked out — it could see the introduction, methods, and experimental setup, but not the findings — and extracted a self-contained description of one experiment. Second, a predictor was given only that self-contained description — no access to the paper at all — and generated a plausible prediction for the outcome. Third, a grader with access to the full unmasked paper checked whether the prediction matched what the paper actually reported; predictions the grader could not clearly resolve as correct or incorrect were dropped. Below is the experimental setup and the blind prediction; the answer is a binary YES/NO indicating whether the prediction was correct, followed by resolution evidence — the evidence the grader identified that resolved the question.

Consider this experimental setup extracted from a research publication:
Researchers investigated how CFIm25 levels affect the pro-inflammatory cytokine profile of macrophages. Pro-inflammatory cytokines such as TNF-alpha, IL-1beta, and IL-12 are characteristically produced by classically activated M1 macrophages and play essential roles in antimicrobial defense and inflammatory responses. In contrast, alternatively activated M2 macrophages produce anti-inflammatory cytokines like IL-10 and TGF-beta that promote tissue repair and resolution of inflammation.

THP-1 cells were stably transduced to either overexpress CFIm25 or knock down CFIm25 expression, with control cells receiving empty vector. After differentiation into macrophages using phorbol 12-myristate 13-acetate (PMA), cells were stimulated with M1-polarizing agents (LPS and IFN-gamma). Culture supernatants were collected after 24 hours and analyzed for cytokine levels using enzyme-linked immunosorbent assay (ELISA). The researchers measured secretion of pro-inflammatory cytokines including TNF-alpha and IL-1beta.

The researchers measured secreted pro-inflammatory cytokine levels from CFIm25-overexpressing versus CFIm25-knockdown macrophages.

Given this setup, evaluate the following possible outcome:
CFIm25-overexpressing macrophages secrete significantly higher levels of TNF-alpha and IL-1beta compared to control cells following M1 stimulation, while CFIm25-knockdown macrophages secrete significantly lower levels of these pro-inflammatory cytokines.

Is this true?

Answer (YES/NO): NO